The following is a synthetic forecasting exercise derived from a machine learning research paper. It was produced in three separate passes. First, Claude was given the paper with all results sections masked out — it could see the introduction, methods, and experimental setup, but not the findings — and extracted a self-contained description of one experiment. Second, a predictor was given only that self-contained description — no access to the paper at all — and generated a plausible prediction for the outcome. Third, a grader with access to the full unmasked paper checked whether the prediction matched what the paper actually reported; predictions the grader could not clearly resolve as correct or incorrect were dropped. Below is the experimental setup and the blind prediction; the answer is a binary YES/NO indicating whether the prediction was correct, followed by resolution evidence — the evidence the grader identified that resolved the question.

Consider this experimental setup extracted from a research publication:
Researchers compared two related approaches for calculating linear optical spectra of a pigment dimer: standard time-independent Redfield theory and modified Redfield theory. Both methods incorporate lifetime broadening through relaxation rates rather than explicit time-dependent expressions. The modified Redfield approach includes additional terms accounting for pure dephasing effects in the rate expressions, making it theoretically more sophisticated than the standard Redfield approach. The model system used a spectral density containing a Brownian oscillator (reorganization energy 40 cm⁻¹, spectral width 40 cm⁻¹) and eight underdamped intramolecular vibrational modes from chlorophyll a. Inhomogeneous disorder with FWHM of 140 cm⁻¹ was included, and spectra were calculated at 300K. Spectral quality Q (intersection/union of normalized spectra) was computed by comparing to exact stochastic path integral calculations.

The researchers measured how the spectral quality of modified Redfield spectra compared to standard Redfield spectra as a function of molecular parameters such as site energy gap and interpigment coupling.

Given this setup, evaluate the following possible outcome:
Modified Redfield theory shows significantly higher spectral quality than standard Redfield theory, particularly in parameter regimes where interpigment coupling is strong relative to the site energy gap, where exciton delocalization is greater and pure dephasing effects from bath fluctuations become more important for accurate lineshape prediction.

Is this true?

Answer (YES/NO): NO